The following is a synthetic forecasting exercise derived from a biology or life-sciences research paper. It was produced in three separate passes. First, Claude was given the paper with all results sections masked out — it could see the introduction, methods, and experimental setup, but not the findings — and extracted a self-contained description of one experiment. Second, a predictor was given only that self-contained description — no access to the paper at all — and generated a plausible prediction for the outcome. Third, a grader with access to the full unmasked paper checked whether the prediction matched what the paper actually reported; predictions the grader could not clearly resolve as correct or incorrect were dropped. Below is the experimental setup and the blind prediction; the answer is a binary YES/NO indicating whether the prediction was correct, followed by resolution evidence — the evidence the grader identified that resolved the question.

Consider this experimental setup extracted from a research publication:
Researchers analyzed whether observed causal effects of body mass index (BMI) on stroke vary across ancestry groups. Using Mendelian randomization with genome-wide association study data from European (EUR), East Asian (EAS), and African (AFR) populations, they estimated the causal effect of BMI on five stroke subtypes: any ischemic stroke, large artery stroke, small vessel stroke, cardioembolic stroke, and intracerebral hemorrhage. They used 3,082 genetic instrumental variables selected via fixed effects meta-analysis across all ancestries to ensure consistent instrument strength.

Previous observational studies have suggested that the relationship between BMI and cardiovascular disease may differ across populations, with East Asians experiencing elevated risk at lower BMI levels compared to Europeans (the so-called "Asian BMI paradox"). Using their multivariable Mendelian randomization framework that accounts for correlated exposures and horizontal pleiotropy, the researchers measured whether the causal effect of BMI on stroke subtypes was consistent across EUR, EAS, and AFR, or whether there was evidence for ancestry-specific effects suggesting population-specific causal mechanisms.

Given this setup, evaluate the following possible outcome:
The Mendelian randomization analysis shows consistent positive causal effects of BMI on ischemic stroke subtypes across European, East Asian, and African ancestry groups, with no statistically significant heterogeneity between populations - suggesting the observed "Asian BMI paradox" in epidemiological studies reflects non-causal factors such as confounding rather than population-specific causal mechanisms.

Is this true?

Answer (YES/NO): NO